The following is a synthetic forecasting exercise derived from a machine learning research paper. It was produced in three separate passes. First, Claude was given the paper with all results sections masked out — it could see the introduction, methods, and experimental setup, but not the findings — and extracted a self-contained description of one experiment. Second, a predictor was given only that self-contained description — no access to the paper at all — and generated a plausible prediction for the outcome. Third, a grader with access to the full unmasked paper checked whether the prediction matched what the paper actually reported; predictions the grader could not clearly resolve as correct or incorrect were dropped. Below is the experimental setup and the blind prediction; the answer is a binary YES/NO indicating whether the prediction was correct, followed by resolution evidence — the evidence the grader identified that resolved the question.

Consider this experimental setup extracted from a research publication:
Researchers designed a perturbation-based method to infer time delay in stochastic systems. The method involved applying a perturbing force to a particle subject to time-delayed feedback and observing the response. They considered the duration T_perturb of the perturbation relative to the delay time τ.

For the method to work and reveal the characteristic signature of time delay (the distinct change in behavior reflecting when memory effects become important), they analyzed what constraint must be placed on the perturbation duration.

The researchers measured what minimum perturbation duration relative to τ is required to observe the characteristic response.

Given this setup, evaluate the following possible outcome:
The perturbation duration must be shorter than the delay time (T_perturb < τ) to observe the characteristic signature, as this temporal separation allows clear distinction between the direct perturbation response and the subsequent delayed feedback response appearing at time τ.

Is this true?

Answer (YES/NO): NO